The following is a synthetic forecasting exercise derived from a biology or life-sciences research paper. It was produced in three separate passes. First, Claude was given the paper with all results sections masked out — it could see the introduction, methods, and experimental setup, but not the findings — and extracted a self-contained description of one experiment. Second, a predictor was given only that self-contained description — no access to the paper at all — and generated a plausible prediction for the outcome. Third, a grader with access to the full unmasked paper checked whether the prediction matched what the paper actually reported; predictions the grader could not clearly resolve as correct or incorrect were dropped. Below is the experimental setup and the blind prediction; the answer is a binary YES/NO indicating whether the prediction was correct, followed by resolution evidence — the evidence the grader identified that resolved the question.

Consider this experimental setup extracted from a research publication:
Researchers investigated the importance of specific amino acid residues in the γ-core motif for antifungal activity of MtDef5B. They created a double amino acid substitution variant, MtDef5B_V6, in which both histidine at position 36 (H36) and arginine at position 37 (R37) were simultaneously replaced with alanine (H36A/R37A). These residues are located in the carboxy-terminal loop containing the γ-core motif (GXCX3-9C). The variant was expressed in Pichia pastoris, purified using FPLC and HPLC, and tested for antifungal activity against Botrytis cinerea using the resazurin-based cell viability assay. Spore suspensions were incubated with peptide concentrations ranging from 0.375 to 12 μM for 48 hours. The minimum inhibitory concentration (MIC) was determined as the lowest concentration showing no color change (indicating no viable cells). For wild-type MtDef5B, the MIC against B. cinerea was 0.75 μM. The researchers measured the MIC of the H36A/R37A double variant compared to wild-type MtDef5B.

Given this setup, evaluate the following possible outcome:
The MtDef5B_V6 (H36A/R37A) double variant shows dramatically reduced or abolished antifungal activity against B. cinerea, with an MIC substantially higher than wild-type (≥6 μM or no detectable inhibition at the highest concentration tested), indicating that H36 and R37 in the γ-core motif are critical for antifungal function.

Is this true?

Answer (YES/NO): NO